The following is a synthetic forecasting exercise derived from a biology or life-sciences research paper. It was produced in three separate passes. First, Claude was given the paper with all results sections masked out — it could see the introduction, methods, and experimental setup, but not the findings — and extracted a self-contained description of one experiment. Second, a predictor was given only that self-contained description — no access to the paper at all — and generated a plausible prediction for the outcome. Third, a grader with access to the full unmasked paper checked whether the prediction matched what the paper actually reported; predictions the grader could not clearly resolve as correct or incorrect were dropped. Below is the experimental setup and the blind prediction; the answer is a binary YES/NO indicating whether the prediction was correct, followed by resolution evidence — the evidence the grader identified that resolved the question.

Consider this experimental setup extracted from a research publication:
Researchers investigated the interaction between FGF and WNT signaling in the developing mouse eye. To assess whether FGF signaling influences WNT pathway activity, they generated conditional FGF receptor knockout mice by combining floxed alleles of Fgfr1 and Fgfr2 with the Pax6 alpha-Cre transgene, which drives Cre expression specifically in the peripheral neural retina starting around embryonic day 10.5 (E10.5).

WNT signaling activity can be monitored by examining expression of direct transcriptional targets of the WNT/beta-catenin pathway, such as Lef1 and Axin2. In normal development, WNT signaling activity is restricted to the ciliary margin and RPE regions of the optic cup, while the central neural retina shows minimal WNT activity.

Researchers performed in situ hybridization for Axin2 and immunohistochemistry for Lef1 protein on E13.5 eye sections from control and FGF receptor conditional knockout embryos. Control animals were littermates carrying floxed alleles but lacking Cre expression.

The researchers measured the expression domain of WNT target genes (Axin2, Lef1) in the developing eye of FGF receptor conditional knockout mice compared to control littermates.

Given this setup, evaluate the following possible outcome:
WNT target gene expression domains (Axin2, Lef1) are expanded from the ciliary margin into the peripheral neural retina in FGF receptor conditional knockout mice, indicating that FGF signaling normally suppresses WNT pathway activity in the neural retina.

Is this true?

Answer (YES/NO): YES